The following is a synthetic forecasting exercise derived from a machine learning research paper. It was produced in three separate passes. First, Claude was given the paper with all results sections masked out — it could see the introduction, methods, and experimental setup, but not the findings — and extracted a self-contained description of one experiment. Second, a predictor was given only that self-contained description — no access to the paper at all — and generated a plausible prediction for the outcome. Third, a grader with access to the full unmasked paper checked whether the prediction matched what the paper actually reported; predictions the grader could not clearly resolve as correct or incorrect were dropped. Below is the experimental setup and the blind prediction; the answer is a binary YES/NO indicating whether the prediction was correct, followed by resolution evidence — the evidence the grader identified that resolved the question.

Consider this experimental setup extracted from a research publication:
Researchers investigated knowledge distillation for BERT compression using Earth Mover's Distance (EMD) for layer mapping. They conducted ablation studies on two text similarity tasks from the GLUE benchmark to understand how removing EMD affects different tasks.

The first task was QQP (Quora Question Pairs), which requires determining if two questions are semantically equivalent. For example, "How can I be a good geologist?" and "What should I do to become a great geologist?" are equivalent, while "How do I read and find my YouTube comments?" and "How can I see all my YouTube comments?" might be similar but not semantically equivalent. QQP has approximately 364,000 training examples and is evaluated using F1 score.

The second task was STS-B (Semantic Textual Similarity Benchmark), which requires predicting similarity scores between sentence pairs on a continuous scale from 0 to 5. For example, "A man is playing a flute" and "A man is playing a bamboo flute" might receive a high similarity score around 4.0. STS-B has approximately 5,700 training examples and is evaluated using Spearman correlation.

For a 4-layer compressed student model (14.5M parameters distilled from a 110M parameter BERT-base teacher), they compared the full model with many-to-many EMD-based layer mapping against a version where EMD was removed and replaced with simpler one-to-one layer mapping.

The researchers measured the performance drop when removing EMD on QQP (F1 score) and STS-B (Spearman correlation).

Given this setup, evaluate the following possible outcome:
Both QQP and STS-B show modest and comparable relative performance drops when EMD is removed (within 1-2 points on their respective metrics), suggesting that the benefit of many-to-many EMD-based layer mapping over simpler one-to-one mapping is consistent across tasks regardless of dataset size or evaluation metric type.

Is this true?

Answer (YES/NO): YES